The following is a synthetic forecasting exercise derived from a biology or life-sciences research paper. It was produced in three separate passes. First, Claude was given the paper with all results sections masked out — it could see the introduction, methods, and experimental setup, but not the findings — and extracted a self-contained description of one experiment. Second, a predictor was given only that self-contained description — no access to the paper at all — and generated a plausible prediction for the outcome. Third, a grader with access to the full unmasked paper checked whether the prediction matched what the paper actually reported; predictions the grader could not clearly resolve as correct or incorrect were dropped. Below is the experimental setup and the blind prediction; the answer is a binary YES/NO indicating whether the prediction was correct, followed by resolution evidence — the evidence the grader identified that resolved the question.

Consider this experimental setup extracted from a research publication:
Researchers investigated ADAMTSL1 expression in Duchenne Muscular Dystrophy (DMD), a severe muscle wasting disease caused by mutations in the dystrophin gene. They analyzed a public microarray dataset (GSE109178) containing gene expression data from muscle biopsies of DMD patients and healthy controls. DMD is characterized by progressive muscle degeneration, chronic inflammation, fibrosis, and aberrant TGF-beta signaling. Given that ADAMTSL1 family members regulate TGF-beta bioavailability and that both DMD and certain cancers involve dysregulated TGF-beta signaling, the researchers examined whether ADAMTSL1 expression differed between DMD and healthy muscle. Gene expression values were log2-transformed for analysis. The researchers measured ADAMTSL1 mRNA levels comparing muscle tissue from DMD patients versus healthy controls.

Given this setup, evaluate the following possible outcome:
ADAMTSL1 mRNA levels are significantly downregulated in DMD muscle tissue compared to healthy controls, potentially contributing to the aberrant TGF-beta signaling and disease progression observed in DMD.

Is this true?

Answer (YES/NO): NO